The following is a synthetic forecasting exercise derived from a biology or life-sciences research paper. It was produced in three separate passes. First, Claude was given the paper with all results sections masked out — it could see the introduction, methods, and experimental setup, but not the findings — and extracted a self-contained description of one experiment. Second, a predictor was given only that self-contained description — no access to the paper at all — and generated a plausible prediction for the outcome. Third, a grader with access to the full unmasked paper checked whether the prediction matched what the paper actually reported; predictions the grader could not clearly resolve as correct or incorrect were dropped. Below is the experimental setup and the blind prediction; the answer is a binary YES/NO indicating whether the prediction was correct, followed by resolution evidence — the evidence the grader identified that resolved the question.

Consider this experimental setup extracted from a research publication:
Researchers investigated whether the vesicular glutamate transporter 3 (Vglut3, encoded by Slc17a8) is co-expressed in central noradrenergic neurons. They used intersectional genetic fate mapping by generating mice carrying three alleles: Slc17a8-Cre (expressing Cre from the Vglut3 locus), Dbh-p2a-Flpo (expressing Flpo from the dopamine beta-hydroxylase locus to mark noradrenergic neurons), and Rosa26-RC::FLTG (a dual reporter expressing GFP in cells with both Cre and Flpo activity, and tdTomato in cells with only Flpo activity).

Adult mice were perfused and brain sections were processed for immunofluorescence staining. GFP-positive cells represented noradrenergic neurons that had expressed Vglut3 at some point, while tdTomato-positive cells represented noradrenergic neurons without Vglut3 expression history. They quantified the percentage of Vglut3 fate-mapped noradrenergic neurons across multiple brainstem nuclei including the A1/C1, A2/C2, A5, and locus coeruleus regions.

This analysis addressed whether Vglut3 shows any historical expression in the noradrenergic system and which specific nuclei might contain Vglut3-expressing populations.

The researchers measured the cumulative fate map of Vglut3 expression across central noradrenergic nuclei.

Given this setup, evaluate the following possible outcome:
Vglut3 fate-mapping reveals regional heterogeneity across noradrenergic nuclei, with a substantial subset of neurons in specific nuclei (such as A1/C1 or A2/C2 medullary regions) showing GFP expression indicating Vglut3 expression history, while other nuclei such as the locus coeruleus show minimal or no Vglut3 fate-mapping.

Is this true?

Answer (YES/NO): YES